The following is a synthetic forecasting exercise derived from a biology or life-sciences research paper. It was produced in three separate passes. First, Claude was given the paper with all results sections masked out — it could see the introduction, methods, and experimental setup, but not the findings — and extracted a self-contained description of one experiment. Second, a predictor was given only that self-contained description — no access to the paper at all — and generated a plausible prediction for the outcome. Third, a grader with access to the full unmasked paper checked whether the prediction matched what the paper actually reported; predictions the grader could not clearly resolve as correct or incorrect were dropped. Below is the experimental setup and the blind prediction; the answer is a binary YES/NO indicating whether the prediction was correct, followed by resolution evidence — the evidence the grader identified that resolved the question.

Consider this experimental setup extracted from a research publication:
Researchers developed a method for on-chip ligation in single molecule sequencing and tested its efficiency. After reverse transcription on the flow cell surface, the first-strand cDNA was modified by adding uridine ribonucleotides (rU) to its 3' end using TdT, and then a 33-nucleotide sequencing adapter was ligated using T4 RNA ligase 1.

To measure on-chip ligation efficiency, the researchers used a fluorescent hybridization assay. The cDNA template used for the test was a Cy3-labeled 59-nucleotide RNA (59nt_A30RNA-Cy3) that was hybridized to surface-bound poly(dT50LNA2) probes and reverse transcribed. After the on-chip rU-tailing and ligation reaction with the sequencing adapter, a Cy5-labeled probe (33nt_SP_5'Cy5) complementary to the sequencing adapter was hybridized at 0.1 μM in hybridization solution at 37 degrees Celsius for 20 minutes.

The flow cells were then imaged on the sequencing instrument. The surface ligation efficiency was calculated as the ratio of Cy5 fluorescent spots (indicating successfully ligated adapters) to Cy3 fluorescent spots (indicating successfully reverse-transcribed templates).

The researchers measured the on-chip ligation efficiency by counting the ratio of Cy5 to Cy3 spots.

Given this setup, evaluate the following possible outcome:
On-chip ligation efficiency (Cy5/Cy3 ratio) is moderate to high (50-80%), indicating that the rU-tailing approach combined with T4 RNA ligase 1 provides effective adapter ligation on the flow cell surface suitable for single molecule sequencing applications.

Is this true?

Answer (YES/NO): NO